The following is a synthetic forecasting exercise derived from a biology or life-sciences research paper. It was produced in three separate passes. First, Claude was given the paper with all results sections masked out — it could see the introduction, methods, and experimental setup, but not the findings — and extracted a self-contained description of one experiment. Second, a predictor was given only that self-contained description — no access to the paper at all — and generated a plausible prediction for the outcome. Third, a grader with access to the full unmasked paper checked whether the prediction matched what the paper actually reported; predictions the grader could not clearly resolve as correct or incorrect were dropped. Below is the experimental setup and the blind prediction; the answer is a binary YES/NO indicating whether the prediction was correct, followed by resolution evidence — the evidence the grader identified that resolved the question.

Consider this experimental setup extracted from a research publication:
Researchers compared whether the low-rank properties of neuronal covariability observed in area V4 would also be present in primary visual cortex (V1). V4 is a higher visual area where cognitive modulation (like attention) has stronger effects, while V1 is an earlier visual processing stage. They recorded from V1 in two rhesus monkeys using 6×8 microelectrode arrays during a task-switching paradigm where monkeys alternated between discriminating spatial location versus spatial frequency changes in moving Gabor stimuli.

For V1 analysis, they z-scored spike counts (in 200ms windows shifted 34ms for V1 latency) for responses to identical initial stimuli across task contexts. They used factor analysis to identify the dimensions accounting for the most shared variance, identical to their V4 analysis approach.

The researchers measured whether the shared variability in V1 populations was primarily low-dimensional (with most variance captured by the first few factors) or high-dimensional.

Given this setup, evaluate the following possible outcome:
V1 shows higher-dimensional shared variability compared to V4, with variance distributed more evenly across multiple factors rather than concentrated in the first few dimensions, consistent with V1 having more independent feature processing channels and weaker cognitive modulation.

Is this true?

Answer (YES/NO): NO